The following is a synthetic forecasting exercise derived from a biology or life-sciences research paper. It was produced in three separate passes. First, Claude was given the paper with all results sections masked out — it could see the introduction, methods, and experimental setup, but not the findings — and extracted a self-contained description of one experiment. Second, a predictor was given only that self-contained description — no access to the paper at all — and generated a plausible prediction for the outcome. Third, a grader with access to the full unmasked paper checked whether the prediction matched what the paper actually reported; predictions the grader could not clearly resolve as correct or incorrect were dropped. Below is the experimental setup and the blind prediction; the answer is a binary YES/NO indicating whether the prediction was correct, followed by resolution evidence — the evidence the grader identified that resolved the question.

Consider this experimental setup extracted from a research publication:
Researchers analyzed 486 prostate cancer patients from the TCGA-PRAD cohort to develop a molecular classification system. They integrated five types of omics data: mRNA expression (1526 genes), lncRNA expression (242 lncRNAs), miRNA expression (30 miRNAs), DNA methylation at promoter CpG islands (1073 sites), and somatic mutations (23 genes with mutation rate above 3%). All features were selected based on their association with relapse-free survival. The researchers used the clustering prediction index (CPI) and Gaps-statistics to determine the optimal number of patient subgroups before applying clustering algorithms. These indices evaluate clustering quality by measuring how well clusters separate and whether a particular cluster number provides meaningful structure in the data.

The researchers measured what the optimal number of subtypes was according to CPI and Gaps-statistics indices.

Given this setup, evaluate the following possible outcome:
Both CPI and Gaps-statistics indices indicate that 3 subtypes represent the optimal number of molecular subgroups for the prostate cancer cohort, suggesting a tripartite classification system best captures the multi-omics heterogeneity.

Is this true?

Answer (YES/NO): YES